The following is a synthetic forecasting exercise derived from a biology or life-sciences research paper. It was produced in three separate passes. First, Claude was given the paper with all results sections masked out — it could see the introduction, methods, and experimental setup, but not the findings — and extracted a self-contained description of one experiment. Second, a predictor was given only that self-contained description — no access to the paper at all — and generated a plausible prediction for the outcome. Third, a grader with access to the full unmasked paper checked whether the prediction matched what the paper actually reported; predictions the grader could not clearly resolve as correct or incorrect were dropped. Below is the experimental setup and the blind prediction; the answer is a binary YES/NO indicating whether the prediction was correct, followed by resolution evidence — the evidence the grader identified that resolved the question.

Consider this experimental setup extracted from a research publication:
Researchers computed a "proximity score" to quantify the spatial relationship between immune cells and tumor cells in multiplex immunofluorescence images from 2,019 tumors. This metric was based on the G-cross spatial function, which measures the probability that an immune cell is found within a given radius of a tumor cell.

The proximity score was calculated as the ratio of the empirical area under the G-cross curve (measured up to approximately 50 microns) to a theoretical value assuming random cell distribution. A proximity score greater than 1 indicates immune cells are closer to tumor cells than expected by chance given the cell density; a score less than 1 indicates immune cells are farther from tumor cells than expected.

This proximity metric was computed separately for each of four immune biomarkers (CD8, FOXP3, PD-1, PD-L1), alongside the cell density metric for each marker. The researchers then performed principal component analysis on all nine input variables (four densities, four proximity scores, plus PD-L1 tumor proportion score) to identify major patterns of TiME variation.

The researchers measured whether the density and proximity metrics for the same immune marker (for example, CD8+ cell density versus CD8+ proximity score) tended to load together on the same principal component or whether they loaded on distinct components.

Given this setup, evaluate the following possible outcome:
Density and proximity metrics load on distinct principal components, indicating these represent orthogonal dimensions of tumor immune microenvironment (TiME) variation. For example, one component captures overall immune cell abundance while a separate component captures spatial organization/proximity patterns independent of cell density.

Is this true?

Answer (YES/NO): YES